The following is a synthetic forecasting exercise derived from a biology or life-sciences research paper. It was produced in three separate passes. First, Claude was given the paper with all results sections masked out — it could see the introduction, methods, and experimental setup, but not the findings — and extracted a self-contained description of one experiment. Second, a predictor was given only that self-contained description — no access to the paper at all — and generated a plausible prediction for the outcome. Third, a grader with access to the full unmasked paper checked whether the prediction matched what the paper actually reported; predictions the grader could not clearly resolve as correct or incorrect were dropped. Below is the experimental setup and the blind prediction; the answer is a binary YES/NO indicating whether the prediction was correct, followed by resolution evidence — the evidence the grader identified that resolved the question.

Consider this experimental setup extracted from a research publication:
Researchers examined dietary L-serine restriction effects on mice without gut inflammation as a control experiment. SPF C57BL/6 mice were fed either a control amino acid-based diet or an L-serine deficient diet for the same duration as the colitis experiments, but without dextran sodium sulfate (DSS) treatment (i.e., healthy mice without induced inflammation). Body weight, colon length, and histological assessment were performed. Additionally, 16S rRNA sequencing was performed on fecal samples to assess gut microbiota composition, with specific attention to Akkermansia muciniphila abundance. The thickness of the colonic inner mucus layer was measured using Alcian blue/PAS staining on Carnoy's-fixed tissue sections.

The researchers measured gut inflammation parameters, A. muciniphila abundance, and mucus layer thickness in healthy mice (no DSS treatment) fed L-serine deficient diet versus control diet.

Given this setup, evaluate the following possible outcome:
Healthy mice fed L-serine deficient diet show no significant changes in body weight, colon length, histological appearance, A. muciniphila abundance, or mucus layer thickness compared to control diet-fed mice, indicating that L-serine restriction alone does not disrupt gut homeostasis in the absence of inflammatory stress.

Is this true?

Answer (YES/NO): YES